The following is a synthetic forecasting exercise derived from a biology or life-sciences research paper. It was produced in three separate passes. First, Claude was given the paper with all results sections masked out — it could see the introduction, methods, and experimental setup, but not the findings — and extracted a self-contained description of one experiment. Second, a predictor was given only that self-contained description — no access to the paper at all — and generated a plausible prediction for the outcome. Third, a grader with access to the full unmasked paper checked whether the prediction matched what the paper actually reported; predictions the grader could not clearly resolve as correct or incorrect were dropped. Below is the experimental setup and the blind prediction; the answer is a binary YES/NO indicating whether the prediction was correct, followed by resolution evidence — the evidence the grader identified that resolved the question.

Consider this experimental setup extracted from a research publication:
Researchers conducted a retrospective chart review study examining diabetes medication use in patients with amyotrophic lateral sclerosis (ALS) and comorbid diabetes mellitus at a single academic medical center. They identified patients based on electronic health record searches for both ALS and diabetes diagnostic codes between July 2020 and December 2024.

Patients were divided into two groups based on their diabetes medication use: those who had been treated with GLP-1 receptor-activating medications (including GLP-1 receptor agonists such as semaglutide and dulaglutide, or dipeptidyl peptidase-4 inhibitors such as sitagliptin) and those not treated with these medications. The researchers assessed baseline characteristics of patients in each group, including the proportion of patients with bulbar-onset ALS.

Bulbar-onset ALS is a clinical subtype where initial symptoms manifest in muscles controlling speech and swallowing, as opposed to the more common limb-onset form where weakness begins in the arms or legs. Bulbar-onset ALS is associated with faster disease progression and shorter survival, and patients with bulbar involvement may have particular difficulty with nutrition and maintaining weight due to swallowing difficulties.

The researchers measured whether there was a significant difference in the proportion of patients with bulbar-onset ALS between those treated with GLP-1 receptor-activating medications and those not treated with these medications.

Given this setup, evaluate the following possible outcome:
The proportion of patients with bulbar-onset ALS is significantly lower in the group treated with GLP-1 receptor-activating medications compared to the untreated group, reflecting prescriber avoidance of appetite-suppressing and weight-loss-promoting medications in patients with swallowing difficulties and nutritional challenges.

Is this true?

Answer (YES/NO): NO